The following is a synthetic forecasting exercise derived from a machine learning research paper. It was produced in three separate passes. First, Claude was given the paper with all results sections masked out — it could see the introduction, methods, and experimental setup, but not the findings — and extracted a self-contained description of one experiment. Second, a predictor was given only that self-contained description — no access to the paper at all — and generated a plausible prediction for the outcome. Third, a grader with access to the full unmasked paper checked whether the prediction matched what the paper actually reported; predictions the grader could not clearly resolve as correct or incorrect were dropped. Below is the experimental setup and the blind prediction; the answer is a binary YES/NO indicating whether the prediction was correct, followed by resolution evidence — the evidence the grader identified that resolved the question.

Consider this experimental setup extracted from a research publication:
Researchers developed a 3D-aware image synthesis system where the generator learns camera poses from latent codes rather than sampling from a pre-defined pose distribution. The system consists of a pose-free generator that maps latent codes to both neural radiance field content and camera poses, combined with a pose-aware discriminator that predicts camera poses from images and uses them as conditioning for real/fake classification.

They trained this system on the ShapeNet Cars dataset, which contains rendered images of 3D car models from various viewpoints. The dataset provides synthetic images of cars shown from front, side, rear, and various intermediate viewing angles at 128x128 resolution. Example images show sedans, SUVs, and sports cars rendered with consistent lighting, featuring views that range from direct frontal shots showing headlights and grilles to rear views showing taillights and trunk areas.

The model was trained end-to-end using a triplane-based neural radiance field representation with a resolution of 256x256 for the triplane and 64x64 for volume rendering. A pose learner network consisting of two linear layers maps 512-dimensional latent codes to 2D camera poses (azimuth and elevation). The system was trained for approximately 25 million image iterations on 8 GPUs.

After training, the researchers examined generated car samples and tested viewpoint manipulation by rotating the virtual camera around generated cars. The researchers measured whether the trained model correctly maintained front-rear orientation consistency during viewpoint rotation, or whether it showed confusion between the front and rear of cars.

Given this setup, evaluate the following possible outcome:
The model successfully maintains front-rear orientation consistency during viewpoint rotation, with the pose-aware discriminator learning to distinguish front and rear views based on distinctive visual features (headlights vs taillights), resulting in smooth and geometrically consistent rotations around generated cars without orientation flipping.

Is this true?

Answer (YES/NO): NO